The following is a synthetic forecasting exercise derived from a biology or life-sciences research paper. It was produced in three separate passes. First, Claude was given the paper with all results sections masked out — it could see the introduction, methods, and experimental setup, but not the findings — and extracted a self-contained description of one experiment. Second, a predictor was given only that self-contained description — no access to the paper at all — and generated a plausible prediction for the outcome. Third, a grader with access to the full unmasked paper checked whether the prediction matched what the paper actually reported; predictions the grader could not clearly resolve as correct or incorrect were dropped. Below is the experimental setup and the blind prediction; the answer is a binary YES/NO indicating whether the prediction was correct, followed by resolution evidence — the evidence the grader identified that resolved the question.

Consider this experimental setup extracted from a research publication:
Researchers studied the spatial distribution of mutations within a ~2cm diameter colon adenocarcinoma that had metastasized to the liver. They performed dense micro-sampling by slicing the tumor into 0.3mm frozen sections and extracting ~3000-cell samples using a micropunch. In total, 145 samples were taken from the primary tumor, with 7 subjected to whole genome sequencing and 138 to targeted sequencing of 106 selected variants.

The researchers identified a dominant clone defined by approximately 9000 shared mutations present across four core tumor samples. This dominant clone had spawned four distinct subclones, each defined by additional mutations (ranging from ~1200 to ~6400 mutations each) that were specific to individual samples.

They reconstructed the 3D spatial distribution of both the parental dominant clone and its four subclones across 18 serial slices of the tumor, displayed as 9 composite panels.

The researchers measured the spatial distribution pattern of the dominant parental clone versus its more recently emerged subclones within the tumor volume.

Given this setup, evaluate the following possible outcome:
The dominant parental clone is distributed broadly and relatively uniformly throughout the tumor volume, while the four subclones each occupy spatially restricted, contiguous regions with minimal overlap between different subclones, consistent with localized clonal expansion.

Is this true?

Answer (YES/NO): NO